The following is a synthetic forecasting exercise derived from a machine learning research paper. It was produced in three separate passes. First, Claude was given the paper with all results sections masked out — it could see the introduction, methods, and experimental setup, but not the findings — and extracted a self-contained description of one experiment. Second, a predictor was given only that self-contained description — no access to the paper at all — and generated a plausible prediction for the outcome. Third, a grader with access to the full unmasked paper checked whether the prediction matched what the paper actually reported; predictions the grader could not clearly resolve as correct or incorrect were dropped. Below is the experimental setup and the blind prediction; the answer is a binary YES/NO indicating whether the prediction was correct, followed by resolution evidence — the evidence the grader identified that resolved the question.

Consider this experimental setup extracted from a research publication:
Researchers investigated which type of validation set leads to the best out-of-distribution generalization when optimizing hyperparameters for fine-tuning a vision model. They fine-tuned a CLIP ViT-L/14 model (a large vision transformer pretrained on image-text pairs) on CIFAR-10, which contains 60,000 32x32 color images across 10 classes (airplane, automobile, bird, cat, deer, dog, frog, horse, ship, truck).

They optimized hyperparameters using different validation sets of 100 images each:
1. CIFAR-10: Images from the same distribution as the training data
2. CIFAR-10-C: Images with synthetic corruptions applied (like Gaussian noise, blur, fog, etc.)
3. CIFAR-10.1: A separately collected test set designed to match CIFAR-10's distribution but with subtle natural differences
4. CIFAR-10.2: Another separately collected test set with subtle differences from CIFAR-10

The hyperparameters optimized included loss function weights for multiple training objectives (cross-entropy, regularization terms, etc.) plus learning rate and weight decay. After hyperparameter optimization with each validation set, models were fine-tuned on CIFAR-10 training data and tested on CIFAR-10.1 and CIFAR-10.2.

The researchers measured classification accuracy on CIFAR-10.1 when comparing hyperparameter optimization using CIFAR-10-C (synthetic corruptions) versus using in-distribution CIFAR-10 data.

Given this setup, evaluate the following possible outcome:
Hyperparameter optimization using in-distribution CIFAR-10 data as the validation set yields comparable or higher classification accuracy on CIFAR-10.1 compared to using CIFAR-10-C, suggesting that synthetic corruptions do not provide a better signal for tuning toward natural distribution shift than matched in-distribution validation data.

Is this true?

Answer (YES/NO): NO